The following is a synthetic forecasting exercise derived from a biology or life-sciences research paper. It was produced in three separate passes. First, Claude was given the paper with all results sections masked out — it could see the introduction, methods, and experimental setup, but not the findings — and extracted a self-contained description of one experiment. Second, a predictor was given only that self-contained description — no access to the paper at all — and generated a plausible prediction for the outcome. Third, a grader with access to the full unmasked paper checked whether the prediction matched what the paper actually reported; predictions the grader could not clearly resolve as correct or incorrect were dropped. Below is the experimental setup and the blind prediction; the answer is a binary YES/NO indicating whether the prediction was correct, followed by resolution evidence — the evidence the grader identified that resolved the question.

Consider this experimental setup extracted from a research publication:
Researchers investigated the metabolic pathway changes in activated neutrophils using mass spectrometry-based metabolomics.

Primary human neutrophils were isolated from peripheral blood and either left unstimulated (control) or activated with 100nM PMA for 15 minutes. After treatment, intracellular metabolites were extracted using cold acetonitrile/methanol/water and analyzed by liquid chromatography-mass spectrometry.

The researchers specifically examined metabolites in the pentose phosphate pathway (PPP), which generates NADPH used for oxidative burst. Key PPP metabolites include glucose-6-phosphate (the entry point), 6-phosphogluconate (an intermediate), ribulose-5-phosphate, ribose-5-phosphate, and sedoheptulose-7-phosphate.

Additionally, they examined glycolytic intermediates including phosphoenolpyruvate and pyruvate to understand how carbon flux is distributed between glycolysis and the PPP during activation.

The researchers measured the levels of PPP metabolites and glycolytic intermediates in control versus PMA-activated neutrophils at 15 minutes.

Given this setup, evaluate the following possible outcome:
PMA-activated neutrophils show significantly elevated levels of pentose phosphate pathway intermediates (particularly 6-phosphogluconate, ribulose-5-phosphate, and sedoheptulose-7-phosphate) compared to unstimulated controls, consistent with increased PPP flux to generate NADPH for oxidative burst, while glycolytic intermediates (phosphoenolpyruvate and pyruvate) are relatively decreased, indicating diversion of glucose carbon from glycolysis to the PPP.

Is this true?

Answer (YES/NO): NO